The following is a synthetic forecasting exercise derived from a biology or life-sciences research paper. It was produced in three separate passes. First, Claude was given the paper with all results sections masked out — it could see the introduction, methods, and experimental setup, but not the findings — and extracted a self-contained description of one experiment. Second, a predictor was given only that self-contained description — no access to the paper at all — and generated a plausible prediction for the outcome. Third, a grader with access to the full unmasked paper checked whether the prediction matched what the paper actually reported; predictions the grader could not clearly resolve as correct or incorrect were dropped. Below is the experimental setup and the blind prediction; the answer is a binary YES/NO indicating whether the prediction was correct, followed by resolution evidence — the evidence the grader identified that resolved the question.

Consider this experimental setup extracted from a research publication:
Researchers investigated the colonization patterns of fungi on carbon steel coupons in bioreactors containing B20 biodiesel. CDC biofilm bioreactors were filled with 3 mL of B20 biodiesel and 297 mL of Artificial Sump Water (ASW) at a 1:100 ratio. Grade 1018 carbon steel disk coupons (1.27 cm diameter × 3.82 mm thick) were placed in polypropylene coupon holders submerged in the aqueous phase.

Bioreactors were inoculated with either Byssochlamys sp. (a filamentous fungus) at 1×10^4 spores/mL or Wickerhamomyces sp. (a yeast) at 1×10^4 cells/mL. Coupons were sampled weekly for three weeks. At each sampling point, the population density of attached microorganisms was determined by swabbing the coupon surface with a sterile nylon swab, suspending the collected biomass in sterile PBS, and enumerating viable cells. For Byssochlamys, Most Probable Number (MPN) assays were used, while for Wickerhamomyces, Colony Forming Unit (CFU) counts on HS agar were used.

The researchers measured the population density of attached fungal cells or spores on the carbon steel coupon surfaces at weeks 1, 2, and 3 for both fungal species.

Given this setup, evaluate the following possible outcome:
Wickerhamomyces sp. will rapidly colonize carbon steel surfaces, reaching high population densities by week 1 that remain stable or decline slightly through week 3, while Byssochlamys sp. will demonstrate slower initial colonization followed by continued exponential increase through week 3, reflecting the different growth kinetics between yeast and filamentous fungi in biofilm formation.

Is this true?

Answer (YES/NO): NO